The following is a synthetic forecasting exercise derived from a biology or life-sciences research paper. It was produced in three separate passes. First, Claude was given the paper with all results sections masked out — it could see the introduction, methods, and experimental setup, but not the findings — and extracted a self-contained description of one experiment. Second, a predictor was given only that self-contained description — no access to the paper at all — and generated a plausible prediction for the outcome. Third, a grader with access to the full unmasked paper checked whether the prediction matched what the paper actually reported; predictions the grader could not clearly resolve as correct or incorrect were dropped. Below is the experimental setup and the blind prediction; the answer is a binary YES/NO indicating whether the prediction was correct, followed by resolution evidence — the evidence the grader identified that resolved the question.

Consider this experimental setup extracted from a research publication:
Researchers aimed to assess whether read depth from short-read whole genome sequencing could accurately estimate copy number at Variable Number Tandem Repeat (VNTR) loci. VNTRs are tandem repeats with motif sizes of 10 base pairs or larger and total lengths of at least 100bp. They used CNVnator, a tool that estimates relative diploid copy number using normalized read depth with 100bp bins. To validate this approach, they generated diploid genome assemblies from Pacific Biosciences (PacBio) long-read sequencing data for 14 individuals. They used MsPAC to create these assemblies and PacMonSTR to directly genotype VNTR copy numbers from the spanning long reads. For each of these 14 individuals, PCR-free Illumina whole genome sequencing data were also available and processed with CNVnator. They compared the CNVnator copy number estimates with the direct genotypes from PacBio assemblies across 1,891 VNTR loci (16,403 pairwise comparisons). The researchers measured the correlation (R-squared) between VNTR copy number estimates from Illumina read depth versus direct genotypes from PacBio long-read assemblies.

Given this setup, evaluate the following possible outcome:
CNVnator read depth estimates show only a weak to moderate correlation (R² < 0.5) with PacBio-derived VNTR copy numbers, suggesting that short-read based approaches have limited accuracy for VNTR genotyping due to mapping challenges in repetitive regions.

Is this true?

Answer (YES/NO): NO